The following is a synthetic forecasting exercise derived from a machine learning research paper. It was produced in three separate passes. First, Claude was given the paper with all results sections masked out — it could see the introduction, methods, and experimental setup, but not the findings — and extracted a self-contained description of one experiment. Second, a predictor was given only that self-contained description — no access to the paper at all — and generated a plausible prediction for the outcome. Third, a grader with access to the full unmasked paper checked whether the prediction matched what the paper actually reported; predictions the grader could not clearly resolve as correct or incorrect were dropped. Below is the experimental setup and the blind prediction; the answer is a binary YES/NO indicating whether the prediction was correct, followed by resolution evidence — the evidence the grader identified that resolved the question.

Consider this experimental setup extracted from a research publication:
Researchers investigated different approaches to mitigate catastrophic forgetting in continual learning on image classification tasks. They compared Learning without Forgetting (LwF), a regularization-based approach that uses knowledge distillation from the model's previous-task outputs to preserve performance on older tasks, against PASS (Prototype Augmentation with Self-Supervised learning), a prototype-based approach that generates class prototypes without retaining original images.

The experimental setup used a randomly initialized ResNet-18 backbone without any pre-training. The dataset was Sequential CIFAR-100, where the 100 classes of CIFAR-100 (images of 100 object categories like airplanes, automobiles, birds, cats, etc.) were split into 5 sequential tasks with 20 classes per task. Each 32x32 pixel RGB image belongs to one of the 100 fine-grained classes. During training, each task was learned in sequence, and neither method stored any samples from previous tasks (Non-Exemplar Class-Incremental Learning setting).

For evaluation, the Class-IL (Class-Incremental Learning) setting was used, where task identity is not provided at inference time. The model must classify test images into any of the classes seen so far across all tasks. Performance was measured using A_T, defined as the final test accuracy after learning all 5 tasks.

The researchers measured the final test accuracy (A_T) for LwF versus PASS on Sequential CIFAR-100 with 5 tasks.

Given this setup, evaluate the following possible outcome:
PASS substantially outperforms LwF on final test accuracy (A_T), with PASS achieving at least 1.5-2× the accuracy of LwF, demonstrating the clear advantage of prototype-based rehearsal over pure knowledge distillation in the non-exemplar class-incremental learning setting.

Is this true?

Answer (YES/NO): NO